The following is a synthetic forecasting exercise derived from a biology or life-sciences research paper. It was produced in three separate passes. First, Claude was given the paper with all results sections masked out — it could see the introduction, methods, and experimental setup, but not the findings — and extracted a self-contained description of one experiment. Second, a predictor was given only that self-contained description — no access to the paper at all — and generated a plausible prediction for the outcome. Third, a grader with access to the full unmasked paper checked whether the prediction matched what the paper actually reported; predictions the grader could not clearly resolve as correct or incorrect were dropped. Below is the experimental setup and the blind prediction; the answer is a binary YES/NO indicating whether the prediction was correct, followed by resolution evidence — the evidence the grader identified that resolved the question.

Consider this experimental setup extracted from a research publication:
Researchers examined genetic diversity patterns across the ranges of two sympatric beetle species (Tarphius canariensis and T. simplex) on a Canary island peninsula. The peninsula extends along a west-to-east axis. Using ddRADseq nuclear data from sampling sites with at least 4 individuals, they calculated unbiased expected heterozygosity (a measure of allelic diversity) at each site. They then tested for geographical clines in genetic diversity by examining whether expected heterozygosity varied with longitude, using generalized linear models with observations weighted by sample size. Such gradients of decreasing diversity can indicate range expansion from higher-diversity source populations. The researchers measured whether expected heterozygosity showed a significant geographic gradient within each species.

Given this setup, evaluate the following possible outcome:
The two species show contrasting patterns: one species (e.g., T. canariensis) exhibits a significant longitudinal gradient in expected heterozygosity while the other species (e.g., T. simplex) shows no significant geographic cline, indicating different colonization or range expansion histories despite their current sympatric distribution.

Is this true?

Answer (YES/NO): NO